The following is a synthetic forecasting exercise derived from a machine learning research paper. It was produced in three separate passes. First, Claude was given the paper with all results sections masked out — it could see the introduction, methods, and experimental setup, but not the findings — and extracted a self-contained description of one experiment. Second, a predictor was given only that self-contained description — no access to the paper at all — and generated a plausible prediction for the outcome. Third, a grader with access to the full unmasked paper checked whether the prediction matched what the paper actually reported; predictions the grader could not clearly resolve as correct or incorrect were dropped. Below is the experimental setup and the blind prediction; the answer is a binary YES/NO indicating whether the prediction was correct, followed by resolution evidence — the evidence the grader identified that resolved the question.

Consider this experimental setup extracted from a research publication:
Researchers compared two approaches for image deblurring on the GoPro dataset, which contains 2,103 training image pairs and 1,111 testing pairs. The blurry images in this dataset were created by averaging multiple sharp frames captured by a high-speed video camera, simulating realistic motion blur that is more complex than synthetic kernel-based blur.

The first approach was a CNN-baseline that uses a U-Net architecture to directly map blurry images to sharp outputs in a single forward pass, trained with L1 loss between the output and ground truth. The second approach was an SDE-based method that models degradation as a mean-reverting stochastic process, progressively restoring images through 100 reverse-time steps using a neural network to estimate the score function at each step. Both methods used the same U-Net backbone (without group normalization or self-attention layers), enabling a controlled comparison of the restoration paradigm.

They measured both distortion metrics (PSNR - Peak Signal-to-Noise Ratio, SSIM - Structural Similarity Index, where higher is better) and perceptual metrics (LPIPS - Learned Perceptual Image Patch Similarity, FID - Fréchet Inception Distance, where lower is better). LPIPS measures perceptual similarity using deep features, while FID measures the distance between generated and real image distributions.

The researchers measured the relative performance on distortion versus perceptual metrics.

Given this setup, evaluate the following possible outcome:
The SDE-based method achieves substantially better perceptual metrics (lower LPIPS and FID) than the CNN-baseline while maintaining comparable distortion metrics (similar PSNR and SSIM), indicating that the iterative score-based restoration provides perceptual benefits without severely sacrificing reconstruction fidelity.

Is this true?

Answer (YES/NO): NO